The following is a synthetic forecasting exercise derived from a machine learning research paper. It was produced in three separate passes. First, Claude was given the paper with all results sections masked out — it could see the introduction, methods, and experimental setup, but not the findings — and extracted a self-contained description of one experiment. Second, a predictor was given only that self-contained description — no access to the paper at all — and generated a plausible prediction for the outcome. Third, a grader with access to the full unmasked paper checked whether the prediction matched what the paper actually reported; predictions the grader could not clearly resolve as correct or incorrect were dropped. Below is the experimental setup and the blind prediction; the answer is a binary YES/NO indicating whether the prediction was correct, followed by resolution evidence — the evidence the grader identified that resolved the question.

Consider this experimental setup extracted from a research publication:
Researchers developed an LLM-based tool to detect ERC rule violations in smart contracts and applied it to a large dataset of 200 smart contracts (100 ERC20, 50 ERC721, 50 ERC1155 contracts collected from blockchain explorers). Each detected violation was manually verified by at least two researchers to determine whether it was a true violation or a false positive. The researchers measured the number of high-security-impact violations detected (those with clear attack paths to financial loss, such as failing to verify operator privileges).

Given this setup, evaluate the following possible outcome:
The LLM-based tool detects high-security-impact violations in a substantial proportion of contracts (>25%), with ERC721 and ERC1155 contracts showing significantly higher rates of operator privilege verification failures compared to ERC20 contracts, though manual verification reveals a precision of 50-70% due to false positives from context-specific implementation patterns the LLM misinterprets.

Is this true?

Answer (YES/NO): NO